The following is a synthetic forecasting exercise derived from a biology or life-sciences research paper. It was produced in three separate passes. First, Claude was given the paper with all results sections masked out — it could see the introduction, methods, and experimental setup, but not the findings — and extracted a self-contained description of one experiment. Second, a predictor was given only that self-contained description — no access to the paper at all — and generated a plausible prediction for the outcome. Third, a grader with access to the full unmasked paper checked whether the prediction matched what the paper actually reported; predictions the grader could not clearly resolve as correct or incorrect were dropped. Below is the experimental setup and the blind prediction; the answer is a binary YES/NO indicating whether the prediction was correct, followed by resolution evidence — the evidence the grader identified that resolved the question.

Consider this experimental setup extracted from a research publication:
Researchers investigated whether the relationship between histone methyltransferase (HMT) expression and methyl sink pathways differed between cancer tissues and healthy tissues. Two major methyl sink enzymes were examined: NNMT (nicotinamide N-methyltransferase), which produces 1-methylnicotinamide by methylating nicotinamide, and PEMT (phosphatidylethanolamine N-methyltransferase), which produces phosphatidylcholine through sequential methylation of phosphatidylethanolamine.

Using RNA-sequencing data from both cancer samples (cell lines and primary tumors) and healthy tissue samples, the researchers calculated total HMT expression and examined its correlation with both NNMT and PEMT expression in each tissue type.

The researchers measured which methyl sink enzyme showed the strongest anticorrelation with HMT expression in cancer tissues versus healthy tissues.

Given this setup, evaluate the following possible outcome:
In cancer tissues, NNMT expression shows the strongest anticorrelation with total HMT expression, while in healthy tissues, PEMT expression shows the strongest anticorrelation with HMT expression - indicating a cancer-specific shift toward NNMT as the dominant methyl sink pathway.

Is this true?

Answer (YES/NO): YES